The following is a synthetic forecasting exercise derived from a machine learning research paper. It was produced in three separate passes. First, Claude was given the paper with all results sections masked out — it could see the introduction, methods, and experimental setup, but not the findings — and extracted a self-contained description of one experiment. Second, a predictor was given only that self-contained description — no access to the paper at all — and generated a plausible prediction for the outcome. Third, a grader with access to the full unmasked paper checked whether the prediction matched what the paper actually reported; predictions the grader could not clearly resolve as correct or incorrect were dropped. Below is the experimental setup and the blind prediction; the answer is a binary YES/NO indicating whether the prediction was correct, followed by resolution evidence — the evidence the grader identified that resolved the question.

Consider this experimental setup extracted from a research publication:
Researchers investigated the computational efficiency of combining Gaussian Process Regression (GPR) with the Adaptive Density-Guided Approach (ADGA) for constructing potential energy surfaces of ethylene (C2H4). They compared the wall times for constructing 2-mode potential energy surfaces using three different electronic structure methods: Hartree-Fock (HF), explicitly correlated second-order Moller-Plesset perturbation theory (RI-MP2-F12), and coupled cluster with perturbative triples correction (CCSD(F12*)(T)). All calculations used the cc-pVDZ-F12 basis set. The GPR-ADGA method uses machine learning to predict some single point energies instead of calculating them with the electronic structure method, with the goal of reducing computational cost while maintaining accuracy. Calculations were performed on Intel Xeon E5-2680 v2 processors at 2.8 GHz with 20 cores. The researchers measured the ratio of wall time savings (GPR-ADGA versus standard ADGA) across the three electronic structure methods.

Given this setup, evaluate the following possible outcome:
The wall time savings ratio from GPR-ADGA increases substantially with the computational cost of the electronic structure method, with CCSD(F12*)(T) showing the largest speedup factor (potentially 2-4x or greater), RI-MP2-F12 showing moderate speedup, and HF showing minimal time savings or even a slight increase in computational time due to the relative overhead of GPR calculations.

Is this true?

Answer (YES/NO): YES